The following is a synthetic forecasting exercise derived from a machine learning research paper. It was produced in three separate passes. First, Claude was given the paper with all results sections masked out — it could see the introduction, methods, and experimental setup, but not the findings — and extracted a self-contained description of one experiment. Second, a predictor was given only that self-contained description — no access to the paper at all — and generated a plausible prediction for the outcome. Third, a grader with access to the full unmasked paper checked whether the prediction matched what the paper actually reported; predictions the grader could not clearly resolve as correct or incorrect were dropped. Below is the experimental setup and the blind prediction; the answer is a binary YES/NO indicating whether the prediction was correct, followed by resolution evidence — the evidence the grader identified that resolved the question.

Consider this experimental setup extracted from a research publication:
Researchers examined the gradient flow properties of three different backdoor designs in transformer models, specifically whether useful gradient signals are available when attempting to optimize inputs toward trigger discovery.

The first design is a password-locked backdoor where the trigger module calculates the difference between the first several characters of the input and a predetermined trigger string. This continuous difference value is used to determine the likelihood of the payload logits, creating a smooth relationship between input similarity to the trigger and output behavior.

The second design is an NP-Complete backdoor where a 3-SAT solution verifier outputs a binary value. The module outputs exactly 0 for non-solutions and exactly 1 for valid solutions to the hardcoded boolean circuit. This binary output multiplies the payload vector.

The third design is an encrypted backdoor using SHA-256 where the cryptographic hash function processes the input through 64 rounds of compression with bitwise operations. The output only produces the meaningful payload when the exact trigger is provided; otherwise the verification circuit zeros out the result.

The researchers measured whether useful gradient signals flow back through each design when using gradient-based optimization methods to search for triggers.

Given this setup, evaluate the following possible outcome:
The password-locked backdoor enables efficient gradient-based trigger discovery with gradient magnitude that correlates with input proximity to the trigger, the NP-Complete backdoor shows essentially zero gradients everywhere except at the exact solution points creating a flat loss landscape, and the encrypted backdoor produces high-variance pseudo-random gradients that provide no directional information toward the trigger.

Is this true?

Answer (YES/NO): NO